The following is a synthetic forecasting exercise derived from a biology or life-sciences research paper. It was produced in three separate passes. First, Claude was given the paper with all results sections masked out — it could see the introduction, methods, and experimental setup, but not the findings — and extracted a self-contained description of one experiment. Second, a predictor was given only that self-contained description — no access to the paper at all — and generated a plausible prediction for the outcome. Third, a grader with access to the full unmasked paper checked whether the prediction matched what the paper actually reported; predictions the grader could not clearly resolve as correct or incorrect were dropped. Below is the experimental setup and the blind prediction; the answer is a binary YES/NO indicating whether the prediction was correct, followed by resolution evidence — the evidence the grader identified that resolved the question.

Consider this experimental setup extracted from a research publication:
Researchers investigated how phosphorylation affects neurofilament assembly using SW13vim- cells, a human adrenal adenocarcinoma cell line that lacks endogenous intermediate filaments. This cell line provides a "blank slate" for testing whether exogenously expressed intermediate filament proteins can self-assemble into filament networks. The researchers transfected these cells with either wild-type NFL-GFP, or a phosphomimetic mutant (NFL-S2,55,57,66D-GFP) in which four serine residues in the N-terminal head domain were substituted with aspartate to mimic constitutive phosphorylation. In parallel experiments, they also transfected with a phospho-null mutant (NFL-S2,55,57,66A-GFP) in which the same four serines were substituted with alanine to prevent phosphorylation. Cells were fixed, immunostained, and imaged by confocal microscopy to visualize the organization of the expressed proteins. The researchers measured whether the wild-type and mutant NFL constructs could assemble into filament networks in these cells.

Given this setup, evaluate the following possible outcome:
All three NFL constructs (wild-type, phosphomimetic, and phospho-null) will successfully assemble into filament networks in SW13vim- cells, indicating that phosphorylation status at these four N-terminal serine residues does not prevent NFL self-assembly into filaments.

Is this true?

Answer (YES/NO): YES